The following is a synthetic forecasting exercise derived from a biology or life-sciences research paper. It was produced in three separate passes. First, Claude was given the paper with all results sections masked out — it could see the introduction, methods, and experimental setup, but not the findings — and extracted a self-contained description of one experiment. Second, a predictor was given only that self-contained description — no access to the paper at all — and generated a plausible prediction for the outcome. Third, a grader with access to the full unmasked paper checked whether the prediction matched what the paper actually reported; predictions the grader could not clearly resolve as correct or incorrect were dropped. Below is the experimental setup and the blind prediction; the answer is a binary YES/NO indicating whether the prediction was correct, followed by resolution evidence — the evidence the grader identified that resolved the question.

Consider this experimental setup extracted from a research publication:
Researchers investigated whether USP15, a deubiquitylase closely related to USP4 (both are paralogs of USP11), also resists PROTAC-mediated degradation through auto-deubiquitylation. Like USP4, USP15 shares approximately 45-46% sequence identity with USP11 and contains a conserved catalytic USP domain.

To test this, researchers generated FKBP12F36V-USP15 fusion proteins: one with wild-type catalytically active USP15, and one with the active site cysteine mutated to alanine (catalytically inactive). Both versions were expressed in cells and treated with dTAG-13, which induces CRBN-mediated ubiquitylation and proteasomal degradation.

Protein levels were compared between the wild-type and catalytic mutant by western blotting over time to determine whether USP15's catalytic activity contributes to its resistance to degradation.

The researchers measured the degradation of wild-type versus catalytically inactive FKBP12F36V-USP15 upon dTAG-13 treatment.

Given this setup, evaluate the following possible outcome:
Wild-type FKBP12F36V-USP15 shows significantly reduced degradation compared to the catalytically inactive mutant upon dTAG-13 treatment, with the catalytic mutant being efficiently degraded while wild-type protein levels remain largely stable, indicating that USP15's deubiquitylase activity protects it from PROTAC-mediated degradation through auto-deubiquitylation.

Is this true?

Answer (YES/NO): YES